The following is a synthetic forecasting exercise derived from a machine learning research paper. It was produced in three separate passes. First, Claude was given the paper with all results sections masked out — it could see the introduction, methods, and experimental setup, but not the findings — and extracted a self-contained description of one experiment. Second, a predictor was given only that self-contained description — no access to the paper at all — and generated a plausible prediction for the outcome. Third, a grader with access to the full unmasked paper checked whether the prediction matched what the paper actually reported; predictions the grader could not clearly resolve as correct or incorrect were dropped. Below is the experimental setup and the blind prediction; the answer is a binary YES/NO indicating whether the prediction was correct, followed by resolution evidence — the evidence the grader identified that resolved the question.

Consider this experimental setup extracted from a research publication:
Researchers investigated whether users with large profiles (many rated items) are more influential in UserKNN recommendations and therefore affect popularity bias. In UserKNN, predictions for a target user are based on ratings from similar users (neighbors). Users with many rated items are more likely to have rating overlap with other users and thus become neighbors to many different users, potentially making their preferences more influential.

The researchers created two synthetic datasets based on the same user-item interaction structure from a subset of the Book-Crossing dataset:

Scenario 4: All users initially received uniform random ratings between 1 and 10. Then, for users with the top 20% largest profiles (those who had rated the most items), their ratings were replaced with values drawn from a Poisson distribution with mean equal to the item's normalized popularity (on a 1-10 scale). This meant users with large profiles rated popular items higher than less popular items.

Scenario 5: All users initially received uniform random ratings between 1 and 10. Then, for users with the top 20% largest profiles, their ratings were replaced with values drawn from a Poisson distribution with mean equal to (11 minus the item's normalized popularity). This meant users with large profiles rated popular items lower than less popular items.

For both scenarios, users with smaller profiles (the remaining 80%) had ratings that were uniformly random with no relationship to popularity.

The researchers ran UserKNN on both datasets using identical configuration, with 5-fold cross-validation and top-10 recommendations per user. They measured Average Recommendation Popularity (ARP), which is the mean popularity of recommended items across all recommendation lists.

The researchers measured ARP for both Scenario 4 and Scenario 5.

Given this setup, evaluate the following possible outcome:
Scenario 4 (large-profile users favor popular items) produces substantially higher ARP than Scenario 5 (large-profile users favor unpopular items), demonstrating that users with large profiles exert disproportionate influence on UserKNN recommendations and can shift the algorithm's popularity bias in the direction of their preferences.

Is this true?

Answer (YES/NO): YES